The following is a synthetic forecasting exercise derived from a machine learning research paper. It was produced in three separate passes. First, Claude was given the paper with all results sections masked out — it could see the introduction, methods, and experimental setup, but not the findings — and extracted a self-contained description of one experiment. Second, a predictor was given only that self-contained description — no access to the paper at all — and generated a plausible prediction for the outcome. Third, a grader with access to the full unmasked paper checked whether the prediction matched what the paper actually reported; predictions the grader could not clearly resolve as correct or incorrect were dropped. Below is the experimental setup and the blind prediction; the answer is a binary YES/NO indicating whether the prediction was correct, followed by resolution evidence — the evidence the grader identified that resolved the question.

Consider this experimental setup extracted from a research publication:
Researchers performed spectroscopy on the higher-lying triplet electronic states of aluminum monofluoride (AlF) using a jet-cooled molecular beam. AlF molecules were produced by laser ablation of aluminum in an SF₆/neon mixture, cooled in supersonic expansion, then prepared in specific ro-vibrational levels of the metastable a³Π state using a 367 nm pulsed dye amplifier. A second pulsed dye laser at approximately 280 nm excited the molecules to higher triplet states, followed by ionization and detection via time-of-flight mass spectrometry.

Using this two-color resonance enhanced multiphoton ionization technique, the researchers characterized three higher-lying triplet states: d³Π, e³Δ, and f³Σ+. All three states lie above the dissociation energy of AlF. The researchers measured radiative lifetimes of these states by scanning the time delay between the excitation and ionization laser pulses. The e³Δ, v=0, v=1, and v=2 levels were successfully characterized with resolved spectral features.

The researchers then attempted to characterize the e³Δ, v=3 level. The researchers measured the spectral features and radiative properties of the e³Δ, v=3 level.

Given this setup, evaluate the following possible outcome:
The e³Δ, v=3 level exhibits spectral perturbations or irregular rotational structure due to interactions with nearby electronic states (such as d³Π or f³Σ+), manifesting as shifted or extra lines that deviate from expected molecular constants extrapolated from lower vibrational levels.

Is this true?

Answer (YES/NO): NO